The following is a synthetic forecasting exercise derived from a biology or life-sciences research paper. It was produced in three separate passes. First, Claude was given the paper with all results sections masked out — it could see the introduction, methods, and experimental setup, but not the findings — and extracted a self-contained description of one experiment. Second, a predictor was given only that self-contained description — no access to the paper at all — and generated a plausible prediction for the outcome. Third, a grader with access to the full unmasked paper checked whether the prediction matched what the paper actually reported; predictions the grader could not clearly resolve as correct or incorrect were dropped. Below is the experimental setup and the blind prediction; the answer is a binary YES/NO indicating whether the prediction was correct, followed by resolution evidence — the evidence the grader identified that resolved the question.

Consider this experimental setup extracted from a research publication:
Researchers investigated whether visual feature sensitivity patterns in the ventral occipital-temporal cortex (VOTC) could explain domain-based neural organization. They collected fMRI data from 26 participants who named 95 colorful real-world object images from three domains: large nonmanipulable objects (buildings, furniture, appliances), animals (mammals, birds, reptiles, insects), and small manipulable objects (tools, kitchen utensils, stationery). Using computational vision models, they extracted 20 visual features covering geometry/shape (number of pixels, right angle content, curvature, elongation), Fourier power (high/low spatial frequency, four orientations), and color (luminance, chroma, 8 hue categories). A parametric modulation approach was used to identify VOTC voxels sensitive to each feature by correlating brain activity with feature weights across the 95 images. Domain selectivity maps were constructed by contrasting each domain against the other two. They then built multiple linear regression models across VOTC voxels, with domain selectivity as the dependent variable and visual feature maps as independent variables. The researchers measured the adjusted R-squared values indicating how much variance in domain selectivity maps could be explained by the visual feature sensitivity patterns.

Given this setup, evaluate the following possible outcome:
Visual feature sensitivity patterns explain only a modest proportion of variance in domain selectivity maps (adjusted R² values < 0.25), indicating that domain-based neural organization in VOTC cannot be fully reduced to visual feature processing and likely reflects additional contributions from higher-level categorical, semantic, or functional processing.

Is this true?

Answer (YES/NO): NO